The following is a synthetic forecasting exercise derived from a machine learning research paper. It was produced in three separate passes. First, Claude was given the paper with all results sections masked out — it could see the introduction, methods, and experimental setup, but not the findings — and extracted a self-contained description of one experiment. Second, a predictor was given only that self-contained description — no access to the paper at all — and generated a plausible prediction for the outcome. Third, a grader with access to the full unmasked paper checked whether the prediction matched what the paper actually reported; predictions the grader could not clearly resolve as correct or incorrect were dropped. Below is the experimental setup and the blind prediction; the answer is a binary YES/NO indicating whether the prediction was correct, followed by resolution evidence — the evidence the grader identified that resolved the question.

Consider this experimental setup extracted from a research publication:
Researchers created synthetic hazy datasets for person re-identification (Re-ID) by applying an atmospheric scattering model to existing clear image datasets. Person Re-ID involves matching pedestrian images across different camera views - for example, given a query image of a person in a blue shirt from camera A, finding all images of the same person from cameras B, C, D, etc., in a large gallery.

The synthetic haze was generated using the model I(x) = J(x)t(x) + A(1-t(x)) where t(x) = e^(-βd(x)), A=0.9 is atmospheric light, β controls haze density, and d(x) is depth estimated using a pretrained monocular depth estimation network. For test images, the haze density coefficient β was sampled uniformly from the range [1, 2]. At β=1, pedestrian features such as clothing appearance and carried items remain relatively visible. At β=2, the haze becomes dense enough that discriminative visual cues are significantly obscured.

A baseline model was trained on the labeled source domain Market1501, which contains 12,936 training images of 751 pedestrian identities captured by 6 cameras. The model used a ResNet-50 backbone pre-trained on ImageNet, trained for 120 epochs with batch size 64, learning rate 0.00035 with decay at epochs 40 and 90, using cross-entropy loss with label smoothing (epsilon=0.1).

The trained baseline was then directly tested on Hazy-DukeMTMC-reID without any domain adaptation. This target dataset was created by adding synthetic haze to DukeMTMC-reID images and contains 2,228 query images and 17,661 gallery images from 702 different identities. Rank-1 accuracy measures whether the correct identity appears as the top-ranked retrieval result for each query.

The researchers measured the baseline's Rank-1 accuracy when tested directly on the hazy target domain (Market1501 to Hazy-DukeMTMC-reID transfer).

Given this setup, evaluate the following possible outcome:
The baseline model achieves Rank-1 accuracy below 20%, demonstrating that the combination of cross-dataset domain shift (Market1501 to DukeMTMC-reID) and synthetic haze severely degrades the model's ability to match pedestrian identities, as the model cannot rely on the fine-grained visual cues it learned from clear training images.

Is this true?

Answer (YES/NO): YES